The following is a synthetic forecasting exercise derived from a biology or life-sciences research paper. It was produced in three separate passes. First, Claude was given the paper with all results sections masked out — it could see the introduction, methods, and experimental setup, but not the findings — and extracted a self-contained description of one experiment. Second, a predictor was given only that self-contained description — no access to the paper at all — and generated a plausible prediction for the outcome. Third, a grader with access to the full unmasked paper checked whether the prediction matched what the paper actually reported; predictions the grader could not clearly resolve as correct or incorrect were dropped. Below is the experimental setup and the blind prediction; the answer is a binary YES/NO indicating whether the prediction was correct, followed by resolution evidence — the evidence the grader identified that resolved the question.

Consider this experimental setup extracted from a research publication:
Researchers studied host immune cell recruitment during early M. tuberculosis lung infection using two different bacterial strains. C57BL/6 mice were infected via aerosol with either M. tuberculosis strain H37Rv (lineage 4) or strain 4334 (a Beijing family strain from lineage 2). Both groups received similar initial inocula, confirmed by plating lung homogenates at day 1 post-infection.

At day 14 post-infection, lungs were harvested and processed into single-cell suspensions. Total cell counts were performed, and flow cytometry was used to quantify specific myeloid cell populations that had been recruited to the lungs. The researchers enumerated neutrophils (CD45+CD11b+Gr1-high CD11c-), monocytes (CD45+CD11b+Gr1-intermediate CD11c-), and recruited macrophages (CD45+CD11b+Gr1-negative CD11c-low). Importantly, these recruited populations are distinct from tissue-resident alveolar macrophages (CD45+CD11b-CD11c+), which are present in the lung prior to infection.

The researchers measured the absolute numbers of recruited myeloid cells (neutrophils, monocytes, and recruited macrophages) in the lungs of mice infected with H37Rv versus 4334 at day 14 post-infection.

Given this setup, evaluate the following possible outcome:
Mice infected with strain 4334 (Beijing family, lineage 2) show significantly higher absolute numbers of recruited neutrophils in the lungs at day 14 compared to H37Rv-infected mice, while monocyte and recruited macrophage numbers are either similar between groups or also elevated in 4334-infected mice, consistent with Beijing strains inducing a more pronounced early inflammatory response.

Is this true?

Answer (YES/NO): NO